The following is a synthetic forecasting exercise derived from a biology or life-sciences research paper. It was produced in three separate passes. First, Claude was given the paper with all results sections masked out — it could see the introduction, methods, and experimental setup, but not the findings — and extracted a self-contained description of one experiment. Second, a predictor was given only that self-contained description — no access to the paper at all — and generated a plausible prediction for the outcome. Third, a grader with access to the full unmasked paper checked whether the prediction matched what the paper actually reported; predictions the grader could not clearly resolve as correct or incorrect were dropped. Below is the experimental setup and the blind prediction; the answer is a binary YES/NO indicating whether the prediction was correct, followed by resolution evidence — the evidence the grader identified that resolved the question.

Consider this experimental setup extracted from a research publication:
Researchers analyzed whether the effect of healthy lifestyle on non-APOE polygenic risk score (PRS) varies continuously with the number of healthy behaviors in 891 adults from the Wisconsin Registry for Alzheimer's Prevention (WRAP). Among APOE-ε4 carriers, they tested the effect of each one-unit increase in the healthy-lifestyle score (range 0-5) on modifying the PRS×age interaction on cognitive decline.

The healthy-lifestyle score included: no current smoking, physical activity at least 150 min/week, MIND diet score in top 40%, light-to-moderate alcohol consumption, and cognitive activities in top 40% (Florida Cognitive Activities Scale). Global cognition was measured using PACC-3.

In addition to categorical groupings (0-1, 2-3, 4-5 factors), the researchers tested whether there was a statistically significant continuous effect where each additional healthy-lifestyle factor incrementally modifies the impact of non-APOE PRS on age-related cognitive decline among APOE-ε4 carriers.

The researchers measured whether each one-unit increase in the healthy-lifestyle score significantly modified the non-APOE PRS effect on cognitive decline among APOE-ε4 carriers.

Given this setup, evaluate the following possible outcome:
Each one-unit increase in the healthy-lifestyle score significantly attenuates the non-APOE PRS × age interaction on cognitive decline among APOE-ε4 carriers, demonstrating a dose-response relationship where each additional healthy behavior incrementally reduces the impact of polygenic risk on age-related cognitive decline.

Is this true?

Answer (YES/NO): NO